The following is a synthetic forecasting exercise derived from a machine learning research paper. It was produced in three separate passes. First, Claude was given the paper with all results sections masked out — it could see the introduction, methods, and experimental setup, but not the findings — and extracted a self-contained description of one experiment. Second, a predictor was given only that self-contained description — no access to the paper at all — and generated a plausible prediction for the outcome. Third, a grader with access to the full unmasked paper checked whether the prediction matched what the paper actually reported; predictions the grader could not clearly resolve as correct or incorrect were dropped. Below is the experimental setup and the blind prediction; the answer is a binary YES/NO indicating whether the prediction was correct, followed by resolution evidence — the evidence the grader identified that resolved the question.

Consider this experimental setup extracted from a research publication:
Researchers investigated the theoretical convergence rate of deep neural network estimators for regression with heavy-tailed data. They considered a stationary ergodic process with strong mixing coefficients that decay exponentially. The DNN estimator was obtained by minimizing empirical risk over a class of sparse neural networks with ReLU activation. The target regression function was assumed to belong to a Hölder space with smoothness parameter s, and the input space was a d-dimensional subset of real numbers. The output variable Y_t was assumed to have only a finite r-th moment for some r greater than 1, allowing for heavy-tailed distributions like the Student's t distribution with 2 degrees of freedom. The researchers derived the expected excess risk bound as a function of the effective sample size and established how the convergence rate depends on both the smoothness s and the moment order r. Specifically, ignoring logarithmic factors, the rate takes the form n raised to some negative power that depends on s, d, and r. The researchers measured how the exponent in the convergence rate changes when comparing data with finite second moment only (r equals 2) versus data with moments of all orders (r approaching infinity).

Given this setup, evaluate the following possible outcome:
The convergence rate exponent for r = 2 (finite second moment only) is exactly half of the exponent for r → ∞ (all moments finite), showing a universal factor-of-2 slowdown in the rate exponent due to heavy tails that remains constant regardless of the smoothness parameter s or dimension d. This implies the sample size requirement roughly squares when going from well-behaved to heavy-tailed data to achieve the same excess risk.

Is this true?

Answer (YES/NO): YES